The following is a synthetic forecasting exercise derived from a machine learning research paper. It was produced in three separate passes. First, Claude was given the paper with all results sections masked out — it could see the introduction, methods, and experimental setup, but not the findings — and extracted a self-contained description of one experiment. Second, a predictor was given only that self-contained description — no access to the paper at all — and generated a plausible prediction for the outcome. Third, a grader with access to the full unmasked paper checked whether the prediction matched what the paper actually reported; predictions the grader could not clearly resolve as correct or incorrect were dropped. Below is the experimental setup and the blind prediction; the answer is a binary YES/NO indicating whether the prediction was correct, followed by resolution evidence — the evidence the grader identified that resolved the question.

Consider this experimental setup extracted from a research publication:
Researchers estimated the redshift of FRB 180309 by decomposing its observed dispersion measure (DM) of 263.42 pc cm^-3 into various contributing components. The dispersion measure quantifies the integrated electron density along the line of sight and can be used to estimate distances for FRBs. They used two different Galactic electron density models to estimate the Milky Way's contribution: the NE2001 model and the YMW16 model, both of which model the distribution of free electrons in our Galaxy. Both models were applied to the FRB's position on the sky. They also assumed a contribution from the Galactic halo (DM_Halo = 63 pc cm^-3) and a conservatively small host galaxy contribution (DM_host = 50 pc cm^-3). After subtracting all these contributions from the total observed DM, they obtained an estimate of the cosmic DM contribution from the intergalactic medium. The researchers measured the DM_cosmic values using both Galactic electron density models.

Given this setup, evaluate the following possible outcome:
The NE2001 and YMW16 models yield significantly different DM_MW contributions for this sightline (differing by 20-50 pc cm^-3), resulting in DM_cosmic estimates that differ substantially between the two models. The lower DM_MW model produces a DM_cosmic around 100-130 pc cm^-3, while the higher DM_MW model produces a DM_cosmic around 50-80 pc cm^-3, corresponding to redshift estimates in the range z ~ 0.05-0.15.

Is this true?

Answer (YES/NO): NO